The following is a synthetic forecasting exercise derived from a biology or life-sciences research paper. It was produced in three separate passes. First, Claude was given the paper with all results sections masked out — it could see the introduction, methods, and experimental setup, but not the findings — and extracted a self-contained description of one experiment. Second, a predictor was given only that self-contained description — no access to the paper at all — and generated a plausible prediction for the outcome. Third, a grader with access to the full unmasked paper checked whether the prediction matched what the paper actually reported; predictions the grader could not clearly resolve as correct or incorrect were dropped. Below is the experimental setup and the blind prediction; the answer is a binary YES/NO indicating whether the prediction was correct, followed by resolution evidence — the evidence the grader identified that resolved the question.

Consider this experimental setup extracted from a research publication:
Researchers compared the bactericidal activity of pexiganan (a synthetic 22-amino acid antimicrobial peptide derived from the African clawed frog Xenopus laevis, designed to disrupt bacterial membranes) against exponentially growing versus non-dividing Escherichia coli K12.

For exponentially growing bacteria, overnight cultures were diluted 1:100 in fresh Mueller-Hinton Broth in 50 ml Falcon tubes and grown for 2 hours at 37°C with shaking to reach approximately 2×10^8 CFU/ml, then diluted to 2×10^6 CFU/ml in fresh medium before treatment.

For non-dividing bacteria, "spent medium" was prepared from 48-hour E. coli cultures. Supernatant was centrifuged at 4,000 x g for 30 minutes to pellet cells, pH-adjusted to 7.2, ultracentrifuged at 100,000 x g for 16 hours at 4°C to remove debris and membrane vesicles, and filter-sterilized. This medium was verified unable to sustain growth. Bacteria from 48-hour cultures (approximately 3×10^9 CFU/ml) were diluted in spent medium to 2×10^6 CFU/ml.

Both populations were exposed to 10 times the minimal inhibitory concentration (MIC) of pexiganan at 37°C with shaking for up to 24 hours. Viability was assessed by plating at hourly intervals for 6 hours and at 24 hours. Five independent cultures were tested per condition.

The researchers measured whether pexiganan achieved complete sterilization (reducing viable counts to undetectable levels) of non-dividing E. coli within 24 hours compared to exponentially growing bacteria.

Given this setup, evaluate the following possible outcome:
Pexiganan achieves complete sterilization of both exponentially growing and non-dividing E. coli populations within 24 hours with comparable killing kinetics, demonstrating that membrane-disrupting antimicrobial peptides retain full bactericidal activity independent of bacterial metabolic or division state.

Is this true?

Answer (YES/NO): NO